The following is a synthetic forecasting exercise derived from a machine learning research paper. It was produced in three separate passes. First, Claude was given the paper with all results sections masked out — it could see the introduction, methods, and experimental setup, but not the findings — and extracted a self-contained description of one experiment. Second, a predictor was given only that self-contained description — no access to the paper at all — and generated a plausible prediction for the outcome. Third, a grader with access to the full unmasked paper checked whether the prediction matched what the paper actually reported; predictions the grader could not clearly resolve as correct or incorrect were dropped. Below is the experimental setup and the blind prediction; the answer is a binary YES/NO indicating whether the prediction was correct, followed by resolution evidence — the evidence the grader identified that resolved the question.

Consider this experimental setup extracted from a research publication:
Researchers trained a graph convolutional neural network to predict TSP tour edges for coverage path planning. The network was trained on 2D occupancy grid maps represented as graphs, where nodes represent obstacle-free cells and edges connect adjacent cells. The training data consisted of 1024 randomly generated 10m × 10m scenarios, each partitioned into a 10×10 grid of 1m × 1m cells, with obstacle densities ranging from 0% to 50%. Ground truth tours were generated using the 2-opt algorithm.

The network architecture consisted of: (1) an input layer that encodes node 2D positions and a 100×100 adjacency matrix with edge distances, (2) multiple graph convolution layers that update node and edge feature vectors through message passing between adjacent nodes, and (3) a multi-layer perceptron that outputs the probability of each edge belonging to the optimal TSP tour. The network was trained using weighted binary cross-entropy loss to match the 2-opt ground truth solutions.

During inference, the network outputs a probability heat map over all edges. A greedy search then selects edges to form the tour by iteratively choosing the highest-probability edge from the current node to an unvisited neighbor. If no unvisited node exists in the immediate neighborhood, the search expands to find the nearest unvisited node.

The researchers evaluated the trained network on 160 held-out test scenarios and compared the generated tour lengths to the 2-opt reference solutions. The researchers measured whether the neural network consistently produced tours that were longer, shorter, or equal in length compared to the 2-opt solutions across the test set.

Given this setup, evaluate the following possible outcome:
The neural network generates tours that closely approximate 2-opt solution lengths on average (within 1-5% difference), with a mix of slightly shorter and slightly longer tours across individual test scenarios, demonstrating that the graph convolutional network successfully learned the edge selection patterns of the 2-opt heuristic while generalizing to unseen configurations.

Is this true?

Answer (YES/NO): NO